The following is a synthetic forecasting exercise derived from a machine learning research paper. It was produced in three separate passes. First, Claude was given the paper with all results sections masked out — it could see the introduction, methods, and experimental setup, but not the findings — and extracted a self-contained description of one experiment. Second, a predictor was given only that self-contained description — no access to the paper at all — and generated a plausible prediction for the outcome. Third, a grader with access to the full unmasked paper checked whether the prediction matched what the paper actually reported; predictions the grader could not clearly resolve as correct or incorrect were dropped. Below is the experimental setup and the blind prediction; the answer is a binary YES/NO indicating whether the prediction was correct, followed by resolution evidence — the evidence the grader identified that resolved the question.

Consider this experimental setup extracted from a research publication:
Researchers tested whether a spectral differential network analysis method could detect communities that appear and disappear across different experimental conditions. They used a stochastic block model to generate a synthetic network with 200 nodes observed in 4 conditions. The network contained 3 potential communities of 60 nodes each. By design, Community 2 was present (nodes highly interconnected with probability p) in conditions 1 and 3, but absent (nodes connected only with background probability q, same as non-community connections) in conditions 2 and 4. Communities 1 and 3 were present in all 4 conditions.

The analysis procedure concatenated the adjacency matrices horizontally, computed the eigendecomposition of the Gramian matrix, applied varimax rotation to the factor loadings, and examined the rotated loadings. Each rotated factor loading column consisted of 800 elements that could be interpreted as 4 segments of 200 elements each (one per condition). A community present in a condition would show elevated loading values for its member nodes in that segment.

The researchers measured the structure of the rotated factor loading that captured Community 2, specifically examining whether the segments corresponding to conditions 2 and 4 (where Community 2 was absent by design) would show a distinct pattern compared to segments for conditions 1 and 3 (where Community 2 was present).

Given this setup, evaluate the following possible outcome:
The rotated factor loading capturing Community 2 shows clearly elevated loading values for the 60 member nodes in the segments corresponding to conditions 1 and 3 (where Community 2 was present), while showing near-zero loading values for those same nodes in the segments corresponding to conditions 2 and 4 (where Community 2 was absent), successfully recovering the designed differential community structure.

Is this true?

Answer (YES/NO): YES